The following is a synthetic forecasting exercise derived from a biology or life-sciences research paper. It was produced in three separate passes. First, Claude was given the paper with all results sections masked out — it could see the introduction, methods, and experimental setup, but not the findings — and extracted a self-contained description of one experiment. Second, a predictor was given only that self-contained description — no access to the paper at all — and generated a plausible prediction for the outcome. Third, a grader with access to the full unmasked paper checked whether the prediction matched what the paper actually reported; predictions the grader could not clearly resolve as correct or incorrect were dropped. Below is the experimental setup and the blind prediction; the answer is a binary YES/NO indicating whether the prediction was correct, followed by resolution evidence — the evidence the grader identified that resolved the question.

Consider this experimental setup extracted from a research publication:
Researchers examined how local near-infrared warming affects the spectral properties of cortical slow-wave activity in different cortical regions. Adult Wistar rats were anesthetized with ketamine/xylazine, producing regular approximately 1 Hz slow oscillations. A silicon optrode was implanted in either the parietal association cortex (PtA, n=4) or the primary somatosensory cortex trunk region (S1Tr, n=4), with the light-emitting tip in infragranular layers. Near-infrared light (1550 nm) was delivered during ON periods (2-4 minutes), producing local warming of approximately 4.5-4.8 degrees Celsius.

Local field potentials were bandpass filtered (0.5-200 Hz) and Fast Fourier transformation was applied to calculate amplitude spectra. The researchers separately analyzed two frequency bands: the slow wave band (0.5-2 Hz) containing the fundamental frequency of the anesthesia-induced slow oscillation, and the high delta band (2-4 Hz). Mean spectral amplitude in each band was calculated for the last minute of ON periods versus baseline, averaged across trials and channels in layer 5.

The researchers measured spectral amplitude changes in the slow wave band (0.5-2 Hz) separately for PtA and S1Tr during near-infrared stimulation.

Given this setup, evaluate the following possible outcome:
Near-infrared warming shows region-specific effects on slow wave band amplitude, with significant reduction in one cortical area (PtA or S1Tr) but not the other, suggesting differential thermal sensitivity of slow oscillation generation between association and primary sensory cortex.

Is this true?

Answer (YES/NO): NO